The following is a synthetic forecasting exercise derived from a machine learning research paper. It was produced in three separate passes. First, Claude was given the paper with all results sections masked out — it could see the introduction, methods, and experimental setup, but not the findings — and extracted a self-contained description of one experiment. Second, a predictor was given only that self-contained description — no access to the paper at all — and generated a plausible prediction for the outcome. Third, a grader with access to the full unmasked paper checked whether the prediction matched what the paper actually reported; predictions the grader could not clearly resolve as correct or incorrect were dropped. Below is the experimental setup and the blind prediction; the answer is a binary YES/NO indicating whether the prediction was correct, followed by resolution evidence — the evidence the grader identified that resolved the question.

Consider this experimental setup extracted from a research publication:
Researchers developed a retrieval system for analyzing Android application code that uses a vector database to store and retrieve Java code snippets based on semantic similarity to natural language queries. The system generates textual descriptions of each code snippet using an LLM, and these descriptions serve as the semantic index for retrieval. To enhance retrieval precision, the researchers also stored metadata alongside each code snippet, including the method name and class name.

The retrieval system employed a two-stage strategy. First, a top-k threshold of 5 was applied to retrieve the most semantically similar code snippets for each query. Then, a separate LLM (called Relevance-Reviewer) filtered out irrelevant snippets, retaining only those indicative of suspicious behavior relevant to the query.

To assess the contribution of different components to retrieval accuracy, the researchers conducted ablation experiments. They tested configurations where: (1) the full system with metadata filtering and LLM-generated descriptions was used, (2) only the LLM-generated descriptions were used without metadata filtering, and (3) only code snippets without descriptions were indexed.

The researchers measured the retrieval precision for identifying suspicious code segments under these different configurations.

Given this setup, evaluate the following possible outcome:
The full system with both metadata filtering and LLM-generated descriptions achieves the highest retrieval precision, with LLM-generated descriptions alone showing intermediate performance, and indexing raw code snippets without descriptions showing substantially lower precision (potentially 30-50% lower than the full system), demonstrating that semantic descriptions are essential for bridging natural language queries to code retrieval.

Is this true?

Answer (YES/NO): NO